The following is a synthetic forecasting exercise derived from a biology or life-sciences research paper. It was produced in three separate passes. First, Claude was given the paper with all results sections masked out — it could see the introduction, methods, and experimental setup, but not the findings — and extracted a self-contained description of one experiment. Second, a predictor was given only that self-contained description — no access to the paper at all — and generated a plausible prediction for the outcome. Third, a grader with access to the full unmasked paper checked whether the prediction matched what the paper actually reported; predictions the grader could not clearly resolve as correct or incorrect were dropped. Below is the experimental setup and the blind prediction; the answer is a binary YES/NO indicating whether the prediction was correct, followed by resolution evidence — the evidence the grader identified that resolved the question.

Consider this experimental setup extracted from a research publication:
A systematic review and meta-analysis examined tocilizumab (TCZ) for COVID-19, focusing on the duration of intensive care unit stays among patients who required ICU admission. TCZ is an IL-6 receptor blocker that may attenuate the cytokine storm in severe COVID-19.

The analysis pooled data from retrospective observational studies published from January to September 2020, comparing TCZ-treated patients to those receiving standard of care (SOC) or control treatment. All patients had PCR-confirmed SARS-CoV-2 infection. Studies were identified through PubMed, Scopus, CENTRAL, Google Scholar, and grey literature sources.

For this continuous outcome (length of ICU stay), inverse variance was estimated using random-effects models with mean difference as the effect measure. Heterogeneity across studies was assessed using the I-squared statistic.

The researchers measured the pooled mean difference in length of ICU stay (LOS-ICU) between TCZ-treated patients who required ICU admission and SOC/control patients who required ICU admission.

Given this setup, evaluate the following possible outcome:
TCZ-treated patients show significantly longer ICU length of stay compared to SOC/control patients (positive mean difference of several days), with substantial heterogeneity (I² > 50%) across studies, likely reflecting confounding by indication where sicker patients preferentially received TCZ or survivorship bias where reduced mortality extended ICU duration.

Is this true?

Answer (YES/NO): NO